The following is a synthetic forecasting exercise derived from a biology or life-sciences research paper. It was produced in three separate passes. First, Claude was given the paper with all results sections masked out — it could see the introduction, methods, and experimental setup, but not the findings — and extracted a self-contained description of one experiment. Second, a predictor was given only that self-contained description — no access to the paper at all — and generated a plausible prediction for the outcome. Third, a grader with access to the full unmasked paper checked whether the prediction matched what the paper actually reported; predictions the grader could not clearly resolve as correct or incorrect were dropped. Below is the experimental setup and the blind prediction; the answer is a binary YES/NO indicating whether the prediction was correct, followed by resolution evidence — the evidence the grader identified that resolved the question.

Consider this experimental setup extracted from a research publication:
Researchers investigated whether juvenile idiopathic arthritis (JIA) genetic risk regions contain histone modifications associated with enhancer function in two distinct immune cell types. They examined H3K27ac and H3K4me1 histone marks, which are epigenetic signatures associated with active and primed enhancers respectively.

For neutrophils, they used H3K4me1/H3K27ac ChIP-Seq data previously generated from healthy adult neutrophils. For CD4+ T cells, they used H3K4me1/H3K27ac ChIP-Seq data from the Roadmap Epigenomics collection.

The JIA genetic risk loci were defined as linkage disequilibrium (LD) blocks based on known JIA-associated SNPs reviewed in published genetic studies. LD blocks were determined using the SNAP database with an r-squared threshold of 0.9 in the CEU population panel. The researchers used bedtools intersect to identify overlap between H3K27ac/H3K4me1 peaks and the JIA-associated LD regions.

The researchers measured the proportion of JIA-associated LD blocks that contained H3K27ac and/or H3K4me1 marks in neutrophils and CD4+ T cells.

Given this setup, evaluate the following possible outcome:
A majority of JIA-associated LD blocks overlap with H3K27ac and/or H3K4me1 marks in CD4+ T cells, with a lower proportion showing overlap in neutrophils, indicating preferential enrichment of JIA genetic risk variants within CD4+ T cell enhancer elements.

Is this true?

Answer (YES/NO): NO